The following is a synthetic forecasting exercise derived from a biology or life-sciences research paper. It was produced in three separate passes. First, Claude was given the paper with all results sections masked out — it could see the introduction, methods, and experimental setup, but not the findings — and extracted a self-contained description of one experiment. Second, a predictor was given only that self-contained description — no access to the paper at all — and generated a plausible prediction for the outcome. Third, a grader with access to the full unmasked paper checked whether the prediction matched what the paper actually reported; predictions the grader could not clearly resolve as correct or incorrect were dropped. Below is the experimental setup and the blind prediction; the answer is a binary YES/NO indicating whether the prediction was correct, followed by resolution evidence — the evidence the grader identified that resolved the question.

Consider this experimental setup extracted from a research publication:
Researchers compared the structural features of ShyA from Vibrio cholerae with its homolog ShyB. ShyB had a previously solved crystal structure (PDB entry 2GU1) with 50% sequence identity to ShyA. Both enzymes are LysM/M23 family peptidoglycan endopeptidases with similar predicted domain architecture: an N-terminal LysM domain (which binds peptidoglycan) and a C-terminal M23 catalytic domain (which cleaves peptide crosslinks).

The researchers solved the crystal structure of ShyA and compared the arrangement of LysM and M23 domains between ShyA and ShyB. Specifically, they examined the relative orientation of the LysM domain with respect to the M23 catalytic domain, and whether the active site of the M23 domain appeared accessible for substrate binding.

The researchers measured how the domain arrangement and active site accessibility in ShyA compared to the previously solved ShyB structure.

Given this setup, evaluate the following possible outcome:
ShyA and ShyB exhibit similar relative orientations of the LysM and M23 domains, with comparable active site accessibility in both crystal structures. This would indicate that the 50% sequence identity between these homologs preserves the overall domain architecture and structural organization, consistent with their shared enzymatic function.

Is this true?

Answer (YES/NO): NO